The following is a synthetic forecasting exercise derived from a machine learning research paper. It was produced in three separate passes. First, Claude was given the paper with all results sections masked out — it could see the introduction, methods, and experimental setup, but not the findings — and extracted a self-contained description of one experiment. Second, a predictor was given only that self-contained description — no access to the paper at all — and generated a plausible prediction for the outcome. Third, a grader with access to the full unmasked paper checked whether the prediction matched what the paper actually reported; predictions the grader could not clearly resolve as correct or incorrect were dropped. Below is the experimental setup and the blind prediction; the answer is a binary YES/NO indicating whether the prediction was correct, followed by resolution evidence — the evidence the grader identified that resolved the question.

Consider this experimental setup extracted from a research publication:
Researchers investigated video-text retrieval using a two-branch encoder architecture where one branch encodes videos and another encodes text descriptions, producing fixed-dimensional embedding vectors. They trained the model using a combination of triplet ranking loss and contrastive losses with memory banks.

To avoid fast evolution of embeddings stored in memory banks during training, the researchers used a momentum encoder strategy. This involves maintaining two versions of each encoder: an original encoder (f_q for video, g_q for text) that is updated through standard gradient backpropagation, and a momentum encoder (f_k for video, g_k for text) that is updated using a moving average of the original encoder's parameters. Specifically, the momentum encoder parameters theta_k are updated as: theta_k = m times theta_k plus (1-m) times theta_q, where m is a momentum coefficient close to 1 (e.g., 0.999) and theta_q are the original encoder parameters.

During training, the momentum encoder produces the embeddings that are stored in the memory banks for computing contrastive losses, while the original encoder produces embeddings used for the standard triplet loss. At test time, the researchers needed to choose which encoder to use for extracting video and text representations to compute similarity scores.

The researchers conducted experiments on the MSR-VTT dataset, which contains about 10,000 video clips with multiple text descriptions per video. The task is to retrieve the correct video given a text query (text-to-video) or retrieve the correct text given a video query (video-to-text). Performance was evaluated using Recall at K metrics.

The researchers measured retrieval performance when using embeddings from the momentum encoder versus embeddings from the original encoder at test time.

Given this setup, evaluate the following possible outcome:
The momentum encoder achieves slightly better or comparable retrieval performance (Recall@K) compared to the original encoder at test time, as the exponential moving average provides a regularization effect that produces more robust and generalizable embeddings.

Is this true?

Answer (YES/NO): YES